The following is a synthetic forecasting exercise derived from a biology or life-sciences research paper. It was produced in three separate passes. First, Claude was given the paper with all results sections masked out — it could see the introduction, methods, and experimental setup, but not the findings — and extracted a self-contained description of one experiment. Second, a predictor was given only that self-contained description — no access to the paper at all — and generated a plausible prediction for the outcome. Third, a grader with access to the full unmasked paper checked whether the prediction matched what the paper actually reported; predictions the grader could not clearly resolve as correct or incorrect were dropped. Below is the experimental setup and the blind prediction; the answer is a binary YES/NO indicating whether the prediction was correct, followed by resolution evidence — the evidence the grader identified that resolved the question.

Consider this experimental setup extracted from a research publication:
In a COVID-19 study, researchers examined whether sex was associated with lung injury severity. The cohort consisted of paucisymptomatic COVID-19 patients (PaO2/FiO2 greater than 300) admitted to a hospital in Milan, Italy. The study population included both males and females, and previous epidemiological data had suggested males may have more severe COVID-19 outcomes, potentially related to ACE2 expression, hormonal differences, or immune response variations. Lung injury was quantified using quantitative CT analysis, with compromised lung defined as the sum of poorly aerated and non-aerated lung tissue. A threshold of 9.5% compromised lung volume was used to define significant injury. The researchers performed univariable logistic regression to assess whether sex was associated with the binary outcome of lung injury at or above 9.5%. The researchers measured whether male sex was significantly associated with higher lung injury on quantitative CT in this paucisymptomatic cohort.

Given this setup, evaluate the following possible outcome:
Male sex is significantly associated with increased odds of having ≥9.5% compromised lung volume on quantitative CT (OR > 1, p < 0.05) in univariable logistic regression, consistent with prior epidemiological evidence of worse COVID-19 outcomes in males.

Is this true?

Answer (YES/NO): NO